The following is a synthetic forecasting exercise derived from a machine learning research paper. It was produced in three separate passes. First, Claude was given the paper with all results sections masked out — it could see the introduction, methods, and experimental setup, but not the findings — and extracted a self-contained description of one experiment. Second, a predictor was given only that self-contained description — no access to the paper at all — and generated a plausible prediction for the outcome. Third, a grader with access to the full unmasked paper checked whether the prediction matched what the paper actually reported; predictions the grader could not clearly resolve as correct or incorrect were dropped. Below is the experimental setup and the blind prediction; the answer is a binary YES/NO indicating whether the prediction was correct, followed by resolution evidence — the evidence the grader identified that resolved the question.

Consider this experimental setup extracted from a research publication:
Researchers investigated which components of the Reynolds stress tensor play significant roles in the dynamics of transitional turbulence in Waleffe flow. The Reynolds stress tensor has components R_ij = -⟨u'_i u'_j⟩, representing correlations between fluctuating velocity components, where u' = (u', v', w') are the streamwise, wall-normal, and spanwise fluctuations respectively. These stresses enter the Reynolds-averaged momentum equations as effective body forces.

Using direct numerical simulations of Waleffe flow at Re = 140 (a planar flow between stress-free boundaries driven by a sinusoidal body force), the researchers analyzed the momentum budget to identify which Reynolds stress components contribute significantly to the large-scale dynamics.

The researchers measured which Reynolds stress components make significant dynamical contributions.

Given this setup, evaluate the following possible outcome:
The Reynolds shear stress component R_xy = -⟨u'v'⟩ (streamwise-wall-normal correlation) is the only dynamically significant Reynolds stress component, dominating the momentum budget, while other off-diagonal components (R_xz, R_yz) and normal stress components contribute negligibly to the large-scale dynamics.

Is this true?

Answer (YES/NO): NO